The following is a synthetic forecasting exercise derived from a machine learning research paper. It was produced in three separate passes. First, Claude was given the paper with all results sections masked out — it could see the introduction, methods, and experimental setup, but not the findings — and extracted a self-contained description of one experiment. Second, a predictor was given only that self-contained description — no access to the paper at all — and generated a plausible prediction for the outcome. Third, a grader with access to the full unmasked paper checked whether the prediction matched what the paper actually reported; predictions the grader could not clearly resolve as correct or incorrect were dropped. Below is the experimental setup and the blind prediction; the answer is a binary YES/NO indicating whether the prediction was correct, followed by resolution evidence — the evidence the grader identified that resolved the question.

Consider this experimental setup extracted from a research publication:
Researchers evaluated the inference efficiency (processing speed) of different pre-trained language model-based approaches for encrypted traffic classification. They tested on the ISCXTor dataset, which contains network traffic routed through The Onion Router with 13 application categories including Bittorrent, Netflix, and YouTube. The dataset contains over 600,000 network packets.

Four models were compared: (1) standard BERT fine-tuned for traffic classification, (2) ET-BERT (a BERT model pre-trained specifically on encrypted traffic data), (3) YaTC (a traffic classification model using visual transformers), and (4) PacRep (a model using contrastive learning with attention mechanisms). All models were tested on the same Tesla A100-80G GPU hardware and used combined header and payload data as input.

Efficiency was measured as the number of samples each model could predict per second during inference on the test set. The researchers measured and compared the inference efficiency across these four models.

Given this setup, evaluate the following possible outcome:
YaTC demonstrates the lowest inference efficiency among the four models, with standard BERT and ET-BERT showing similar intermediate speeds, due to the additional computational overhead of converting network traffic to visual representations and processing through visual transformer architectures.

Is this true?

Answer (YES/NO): NO